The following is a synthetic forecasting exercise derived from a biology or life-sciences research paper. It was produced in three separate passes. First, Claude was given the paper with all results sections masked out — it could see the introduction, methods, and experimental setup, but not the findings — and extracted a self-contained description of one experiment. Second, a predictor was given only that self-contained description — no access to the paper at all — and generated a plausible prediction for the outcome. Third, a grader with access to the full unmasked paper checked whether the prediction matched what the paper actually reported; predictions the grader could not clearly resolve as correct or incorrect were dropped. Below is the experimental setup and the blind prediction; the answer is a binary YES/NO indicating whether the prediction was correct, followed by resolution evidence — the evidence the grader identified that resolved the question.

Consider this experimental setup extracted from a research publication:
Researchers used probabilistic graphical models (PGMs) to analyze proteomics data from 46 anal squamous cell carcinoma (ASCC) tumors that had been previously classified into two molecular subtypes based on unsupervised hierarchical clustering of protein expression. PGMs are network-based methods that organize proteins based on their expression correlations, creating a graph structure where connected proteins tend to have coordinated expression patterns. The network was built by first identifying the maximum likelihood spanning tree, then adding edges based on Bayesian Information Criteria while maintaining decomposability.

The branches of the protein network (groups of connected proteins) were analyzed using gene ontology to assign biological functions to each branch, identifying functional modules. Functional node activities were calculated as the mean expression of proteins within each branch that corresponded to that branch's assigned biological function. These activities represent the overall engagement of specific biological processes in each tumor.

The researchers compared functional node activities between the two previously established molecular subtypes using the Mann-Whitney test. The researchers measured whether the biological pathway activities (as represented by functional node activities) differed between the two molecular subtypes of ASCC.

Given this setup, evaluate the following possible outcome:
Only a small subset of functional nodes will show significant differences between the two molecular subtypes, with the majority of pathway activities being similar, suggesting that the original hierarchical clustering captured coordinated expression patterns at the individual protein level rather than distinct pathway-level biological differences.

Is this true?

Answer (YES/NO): NO